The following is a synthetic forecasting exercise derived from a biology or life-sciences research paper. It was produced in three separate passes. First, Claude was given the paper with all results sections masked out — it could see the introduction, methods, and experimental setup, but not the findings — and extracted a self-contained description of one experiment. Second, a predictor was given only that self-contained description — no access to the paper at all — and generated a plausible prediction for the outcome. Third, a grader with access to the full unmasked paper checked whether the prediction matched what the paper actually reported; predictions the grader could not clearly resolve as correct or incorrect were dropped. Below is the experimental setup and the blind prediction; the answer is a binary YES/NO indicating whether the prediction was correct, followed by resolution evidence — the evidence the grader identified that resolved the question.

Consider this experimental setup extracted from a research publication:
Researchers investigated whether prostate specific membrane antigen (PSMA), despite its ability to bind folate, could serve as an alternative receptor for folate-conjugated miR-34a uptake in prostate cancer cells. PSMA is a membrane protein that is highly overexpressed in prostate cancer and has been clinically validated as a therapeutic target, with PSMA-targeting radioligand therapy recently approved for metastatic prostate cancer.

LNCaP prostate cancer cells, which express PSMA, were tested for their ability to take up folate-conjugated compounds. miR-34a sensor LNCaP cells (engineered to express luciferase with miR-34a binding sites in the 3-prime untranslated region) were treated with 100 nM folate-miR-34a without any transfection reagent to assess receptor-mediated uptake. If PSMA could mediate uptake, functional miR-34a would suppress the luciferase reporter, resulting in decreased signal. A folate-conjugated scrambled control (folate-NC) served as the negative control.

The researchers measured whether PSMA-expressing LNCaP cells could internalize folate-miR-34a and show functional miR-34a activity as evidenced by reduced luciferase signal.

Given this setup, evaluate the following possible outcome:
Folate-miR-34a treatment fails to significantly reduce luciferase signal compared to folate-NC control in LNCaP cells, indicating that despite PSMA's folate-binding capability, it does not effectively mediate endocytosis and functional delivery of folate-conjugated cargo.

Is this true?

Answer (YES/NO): YES